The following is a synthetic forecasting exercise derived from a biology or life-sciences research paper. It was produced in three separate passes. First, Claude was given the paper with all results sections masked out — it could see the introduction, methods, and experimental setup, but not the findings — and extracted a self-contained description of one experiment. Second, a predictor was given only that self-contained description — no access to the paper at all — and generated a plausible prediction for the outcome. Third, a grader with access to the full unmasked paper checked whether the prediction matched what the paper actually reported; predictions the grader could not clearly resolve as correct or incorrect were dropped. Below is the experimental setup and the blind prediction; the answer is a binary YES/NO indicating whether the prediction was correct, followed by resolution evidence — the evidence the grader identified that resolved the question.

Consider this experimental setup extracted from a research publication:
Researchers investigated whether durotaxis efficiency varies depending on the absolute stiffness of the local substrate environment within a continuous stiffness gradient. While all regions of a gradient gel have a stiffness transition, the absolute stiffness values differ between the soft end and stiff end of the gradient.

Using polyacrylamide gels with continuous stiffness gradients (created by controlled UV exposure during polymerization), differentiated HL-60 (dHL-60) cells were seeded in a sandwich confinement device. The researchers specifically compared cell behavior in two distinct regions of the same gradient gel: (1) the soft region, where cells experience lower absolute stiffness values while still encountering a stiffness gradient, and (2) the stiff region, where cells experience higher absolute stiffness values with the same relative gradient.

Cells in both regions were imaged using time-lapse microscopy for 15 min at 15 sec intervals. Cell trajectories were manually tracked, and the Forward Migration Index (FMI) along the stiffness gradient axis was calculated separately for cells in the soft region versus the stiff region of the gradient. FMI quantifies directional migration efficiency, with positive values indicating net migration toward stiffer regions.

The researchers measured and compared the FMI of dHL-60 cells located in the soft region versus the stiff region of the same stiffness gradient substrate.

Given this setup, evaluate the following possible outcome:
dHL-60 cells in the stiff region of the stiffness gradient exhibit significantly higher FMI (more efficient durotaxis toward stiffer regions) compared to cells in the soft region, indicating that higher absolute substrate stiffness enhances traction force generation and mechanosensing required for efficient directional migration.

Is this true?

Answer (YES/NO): NO